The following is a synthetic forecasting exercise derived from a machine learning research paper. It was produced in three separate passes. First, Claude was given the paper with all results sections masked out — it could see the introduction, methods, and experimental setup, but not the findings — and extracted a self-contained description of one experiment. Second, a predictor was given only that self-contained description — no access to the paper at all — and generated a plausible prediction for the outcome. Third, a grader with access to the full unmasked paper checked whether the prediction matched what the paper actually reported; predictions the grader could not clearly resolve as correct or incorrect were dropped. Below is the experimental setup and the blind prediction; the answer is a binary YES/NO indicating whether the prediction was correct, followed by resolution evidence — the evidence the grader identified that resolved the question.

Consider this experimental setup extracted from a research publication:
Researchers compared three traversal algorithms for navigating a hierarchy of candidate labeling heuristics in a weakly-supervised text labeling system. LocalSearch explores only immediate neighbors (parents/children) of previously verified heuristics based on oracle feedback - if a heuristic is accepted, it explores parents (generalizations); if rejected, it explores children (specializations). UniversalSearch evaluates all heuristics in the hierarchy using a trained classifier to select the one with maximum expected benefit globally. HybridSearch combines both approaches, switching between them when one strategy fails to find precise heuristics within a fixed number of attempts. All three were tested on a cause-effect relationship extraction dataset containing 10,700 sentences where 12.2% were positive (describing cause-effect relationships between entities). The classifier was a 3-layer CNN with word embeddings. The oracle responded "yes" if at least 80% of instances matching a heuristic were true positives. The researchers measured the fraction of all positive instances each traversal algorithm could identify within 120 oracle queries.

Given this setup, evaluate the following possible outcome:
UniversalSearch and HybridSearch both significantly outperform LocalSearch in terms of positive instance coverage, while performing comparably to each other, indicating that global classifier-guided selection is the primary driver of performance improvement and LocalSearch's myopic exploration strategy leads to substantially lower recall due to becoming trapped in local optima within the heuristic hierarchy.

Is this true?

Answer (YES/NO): NO